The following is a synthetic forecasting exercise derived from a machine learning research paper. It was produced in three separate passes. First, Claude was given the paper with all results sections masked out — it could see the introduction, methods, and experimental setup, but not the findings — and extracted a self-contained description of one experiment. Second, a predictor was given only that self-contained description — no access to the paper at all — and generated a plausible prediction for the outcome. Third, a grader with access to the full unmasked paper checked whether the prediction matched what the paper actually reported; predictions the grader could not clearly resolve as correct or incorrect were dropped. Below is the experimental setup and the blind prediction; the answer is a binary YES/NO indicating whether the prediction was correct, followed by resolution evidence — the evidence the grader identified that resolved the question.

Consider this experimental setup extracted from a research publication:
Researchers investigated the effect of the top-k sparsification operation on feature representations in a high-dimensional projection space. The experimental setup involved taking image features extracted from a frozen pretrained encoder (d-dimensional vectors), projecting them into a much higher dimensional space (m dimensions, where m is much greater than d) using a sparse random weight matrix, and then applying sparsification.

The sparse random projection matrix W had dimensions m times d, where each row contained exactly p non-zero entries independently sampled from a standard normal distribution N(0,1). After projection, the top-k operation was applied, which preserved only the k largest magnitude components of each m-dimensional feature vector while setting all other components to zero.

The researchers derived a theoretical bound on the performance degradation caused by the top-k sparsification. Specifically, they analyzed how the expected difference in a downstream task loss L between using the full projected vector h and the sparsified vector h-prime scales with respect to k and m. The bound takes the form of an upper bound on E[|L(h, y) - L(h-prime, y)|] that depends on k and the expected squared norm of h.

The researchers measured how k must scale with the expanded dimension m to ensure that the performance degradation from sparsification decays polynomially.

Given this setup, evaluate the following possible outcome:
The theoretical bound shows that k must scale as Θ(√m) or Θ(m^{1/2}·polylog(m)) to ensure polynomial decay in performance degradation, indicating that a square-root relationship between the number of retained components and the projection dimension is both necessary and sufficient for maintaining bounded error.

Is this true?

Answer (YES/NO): NO